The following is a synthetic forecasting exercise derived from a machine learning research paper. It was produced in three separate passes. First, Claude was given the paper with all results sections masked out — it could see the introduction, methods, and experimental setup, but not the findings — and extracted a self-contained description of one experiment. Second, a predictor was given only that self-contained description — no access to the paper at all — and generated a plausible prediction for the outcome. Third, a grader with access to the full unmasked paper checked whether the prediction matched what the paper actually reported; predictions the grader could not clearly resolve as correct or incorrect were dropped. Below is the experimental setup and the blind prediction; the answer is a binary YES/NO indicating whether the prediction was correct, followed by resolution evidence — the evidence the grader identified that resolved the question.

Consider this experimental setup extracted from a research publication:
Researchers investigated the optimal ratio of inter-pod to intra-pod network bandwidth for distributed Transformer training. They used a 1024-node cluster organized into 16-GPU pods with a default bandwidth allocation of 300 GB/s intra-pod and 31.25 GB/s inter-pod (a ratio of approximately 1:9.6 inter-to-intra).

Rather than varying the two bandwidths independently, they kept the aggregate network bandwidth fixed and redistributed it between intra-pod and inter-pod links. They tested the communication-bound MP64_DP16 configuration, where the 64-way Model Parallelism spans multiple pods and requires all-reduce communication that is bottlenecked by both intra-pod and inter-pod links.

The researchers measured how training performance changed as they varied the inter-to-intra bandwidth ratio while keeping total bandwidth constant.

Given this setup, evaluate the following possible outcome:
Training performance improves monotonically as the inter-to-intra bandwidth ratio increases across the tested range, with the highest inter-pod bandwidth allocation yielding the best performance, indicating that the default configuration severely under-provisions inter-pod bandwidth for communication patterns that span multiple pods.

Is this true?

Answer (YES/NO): NO